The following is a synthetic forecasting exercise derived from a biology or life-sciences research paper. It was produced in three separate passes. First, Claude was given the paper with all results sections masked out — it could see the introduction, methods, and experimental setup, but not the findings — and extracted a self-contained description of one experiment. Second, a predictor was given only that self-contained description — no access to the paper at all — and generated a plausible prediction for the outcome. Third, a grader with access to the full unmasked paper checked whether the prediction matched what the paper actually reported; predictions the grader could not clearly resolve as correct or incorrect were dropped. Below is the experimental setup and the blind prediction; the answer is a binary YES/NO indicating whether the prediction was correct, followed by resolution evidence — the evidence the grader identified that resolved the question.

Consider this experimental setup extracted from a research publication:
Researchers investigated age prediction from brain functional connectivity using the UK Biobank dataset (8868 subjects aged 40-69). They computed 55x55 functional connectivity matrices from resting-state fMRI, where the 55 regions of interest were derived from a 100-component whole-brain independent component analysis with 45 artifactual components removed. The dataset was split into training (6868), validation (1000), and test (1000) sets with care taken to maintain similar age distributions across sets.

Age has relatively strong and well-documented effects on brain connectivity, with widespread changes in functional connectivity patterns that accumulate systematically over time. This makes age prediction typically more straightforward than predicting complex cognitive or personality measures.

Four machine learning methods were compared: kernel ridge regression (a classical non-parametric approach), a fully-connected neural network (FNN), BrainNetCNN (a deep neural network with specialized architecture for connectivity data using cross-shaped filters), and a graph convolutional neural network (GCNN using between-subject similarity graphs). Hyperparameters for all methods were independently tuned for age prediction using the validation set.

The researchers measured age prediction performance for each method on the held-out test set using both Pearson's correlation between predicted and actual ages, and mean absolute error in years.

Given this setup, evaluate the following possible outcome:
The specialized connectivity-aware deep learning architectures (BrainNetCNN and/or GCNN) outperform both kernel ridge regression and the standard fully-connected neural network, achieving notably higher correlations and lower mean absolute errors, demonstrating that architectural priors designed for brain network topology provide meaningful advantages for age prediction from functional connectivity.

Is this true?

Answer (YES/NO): NO